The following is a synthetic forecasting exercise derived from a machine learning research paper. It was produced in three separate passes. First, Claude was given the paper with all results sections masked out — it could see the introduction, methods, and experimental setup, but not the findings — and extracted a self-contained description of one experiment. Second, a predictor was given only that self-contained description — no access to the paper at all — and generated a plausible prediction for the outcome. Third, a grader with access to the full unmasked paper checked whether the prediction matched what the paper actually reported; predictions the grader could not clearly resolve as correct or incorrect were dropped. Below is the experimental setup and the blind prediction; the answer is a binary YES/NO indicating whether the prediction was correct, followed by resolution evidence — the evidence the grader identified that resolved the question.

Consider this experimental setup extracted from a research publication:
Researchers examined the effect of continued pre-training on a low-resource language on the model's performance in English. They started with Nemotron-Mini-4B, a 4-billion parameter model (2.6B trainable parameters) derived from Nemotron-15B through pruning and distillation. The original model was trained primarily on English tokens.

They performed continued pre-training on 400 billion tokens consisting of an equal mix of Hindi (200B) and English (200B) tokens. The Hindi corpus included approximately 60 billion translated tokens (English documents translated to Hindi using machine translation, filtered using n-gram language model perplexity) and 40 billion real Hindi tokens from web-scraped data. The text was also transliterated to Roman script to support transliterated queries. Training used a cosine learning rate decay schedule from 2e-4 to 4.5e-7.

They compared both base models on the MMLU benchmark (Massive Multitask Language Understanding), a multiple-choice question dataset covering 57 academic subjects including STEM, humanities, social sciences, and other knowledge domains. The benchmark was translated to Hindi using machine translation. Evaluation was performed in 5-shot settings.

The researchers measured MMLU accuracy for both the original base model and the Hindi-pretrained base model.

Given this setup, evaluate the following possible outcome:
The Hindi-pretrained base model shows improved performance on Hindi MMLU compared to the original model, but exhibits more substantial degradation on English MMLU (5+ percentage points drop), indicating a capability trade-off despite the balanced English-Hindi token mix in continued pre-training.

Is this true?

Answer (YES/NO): NO